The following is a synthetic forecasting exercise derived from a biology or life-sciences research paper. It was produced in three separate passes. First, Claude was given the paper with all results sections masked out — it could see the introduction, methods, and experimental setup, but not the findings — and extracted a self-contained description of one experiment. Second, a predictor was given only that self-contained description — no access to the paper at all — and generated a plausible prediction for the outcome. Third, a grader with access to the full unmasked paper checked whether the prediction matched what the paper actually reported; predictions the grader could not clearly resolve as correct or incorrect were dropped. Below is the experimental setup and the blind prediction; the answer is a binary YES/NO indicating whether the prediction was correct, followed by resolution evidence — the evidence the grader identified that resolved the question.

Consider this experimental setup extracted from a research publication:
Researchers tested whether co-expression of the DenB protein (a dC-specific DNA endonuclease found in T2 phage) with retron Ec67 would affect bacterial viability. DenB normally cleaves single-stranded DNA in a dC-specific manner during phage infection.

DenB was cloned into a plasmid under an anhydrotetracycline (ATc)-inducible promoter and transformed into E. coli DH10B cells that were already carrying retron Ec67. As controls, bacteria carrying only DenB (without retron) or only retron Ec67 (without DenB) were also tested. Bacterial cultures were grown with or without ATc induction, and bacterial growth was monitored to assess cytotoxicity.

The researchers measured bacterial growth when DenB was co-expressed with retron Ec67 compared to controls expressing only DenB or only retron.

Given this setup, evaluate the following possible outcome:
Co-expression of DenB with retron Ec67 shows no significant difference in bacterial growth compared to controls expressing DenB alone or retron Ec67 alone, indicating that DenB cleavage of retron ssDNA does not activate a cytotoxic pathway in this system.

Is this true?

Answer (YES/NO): NO